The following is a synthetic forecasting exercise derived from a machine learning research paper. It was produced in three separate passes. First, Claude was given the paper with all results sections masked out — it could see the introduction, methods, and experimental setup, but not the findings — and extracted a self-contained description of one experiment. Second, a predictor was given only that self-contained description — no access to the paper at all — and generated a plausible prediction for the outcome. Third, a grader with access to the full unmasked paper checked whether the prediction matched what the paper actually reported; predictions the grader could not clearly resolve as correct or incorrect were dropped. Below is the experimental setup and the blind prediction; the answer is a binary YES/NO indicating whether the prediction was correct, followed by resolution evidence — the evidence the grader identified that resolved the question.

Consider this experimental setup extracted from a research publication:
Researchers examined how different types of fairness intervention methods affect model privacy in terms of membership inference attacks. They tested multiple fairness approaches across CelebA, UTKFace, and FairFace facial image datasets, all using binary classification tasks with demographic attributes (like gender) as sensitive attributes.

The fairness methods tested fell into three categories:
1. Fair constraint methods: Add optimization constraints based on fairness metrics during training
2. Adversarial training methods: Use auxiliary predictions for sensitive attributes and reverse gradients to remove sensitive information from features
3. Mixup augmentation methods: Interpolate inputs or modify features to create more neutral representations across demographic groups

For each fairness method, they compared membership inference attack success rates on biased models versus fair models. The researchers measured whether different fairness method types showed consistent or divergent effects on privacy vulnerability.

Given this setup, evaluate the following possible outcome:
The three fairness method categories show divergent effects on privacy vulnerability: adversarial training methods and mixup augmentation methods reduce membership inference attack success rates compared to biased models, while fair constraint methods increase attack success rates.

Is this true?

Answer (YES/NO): NO